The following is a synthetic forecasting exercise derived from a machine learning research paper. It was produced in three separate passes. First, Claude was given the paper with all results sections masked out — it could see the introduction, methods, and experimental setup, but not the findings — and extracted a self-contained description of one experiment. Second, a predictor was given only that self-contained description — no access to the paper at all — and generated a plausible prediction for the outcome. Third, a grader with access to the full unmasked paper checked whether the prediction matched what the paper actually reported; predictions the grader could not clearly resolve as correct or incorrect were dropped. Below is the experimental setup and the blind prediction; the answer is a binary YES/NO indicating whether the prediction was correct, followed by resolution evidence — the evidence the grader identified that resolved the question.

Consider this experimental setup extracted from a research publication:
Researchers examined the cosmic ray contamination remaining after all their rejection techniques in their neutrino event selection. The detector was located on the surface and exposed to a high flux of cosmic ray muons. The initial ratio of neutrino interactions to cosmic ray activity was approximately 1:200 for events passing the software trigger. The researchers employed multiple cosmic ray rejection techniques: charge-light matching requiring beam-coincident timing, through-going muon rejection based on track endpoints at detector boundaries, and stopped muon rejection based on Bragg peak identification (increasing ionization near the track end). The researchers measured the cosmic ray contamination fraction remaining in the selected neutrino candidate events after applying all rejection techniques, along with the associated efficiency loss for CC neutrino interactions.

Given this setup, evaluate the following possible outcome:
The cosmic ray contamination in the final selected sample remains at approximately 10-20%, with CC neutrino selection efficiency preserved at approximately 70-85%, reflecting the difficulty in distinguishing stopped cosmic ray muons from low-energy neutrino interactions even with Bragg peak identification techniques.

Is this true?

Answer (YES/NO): NO